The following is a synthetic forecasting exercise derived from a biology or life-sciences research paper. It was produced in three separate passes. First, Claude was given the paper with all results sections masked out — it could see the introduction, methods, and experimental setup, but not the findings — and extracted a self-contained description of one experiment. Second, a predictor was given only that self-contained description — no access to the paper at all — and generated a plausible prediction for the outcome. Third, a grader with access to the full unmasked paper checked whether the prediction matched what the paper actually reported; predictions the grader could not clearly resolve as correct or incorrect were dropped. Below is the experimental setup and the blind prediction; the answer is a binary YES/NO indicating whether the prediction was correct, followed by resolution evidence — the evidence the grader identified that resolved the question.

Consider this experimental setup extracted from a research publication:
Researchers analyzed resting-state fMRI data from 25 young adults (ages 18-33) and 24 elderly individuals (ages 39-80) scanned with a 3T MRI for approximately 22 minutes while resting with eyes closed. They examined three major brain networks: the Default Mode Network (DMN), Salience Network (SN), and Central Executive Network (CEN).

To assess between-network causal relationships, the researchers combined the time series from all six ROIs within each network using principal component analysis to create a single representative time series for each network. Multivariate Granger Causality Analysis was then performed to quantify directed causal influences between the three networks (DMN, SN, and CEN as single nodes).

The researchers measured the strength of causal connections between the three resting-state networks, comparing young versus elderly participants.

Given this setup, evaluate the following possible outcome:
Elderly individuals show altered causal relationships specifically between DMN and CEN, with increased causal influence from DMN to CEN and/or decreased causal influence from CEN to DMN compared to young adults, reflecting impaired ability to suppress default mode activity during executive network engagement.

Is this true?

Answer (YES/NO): NO